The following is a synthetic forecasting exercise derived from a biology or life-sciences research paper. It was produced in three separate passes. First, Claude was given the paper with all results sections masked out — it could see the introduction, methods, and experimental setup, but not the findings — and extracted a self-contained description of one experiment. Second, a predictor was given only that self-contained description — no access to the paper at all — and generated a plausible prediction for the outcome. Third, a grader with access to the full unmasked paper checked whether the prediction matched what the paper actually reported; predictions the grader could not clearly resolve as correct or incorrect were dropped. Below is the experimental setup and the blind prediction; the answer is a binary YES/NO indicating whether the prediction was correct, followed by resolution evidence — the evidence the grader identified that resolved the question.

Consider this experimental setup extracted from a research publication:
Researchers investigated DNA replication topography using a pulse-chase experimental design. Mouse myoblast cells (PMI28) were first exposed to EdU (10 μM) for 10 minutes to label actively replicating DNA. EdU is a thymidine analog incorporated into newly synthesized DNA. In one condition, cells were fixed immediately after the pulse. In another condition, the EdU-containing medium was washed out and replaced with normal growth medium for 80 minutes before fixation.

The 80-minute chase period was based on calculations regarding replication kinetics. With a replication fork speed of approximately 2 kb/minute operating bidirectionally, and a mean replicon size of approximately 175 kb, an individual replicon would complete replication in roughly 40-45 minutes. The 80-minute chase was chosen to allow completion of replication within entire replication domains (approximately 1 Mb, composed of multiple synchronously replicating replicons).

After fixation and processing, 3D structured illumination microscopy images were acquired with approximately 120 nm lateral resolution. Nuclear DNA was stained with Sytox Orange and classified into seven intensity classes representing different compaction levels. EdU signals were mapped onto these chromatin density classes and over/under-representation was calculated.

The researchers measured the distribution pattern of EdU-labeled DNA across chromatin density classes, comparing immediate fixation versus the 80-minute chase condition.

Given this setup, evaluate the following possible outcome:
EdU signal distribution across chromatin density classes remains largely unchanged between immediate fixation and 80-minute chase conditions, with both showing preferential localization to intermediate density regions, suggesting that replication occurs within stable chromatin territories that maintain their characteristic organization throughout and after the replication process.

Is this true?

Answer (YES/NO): NO